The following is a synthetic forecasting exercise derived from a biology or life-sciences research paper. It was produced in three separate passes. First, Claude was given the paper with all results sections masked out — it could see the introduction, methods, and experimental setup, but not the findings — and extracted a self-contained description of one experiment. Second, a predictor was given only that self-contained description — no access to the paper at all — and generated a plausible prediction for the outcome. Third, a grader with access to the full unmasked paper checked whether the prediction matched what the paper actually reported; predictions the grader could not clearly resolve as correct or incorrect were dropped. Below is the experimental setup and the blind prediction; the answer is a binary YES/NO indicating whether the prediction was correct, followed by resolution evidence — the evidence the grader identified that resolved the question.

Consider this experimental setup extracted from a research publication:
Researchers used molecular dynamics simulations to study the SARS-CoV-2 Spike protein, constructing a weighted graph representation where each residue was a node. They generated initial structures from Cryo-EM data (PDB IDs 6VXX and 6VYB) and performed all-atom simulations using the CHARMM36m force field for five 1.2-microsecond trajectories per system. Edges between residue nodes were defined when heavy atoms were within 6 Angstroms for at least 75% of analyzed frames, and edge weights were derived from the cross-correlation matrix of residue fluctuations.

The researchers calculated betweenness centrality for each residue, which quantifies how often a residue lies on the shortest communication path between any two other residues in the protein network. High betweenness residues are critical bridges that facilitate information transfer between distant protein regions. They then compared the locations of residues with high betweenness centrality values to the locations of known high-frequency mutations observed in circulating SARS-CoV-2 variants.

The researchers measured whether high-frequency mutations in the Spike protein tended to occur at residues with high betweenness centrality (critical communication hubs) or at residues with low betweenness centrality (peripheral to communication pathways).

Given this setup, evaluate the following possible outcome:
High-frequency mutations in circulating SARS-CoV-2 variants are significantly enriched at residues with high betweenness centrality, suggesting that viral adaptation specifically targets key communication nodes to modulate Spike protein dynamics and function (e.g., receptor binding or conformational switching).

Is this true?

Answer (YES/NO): NO